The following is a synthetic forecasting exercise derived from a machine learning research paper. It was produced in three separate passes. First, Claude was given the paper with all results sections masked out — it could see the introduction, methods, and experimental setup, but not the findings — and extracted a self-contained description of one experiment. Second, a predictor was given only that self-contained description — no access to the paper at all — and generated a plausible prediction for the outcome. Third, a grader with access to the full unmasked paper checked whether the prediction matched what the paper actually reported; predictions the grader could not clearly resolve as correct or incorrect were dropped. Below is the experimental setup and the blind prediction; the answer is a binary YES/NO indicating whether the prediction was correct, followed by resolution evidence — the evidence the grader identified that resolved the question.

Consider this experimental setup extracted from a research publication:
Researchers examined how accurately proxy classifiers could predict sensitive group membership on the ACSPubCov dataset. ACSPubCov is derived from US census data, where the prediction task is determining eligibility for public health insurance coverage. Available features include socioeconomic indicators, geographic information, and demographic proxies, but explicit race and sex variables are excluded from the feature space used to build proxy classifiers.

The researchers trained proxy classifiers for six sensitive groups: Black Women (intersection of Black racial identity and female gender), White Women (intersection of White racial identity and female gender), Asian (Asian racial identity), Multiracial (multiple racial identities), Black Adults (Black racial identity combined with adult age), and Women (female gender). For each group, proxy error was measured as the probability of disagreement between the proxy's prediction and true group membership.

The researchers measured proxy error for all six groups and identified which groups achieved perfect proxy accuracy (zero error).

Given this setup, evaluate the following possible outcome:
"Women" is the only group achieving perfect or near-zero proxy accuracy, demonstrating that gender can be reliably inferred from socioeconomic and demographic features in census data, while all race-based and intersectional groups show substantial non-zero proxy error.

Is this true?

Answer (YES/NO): NO